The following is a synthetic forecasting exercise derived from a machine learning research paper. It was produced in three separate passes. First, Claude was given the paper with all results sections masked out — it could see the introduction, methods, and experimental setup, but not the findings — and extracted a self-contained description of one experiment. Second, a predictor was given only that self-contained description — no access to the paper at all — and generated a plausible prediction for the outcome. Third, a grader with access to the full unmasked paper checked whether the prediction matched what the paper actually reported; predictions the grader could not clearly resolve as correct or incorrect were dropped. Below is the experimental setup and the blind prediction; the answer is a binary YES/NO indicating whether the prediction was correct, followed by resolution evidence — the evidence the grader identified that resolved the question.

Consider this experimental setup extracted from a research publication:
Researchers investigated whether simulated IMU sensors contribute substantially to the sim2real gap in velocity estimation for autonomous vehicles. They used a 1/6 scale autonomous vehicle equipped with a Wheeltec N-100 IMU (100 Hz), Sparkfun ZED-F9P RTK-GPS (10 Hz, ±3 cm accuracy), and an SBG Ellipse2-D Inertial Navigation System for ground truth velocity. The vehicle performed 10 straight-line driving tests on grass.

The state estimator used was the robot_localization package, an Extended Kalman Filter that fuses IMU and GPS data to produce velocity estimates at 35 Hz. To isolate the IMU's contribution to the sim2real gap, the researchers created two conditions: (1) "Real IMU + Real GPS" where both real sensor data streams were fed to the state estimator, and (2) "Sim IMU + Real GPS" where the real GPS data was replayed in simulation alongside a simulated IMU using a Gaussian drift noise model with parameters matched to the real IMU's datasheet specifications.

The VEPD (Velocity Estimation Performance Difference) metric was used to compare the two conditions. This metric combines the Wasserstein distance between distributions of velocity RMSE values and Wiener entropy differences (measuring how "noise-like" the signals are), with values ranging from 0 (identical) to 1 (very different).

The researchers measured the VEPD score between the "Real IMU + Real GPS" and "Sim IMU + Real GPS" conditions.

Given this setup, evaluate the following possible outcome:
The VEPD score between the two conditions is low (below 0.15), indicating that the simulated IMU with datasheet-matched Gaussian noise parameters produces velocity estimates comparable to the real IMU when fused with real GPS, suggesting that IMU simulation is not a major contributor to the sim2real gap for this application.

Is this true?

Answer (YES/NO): YES